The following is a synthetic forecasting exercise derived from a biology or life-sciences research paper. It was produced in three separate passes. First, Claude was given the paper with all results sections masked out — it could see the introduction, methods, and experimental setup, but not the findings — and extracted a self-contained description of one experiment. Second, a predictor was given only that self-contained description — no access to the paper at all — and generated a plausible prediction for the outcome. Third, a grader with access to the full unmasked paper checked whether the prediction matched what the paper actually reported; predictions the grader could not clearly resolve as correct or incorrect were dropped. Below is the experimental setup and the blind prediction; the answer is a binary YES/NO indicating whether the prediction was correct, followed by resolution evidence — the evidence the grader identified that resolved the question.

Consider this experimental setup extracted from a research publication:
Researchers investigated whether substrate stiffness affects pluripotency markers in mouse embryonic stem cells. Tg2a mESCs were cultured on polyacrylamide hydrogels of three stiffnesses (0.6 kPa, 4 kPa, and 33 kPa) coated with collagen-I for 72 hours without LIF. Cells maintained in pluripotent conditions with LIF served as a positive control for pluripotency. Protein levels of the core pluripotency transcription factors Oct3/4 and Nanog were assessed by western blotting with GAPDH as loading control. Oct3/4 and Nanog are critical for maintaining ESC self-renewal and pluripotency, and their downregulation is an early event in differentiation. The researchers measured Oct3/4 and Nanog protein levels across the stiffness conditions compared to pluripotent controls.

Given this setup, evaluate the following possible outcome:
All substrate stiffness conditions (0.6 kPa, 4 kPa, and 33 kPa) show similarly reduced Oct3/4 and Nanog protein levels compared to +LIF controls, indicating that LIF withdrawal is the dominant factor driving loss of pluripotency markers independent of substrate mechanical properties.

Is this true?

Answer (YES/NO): YES